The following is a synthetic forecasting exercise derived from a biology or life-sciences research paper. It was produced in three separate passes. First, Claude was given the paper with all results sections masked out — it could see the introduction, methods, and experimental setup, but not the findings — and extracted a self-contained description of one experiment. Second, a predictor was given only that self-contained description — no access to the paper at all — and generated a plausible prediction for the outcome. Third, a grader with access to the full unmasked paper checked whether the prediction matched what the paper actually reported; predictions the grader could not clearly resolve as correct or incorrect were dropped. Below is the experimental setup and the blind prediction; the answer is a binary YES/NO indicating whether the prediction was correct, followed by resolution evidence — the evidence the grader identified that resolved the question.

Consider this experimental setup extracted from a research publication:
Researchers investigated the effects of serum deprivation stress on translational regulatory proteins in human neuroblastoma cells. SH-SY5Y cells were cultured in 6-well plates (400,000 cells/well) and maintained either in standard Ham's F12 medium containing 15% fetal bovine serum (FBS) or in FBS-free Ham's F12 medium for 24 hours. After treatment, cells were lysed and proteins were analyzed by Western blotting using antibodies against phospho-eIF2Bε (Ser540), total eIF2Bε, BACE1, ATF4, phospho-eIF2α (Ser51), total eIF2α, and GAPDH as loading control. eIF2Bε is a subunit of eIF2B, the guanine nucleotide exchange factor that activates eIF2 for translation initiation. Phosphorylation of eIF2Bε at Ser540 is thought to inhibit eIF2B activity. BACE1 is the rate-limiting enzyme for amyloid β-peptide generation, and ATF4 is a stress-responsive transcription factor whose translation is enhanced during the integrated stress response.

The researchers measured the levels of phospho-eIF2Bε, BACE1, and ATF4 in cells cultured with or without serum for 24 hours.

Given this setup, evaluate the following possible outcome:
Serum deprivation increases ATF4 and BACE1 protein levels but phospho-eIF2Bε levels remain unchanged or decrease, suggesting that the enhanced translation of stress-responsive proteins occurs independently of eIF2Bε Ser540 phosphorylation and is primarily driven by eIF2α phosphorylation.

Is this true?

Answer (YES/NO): NO